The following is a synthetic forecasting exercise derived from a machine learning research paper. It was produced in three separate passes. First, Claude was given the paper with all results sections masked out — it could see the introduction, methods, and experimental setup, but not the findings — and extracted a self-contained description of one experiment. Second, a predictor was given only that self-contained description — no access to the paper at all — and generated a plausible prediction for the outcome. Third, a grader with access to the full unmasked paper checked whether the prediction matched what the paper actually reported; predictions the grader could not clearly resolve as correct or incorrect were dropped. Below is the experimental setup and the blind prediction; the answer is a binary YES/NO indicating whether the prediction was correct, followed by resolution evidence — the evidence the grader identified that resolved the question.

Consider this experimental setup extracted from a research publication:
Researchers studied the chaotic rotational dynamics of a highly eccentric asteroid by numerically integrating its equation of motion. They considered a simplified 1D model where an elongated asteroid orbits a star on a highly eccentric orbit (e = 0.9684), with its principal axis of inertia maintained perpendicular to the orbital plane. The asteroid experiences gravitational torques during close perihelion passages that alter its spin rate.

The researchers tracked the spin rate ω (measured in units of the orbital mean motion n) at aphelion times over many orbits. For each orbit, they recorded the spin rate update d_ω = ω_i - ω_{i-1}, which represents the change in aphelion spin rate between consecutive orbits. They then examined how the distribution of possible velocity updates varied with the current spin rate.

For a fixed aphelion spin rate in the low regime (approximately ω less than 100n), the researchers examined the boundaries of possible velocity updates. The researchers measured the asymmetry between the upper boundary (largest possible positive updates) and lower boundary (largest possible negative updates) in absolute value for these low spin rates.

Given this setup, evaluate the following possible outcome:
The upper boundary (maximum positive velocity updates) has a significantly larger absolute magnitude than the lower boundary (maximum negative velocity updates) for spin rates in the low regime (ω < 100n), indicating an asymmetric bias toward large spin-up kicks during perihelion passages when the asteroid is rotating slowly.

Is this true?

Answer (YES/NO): YES